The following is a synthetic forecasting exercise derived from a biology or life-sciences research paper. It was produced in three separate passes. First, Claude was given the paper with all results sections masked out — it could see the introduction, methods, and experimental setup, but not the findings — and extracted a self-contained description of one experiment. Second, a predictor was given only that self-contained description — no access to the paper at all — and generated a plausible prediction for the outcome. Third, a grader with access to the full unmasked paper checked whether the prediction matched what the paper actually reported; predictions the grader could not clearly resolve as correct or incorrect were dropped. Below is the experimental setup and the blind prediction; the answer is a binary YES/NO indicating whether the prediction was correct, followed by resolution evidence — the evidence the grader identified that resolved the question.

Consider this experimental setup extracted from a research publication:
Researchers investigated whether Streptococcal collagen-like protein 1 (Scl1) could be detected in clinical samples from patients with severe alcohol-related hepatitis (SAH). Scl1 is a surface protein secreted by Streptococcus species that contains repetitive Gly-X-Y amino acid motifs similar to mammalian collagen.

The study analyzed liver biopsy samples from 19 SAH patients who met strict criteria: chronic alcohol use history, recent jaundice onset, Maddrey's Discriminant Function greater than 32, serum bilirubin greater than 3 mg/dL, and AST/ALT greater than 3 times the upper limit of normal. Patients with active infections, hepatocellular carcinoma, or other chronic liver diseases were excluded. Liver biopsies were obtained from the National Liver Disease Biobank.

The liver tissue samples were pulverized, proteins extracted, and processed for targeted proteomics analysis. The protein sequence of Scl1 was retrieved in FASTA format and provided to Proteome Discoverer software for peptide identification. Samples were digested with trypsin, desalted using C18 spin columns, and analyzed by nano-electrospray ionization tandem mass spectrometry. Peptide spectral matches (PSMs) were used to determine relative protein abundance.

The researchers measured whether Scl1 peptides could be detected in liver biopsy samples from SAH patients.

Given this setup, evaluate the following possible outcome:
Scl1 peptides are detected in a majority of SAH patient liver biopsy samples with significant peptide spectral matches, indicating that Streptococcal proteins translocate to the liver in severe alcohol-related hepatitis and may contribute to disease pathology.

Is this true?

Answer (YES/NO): YES